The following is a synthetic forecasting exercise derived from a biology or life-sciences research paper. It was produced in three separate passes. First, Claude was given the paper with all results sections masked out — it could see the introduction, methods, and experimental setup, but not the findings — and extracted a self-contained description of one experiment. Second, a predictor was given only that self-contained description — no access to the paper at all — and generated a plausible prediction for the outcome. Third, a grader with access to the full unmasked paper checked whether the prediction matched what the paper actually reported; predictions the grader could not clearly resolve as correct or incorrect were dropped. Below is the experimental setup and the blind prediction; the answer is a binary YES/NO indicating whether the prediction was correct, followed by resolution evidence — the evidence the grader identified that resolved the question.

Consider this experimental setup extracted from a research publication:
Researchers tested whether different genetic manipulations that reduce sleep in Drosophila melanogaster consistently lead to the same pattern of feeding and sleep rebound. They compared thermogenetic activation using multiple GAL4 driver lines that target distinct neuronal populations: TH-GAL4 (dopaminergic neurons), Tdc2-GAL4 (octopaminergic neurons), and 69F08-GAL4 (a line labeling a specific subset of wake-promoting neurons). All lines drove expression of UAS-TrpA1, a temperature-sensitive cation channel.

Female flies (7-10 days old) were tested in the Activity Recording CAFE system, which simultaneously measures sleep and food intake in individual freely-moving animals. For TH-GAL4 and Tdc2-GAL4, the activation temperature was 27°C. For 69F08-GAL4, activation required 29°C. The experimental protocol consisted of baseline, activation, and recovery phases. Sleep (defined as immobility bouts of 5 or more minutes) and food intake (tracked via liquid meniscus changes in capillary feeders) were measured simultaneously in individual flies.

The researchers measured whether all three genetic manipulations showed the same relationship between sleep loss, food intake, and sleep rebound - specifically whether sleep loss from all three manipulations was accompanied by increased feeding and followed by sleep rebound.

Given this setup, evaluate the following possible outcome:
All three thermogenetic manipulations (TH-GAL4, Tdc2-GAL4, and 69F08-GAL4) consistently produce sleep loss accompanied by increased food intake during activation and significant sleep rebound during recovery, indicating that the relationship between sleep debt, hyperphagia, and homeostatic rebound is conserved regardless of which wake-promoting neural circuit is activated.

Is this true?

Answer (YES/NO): NO